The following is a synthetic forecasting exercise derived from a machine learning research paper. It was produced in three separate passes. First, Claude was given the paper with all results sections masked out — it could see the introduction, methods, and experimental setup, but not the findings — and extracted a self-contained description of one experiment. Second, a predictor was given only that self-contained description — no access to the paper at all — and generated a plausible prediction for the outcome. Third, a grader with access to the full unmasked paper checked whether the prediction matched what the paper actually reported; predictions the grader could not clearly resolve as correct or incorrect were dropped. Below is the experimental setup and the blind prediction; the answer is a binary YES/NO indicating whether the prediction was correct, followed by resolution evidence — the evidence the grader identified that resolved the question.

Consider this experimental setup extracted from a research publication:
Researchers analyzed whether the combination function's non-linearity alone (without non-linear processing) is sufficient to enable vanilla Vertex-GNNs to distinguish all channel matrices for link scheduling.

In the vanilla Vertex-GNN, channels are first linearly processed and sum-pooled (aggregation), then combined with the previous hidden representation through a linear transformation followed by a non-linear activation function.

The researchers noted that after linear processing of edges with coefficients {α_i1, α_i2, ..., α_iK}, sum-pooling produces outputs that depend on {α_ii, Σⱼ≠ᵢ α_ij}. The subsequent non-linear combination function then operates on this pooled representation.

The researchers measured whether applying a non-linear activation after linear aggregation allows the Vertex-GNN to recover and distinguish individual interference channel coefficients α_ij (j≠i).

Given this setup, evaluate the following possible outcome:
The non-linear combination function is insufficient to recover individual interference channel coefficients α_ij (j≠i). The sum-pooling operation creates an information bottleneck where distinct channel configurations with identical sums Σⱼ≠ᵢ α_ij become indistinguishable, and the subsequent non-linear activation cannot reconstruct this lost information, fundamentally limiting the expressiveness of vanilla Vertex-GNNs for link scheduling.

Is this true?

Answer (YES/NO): YES